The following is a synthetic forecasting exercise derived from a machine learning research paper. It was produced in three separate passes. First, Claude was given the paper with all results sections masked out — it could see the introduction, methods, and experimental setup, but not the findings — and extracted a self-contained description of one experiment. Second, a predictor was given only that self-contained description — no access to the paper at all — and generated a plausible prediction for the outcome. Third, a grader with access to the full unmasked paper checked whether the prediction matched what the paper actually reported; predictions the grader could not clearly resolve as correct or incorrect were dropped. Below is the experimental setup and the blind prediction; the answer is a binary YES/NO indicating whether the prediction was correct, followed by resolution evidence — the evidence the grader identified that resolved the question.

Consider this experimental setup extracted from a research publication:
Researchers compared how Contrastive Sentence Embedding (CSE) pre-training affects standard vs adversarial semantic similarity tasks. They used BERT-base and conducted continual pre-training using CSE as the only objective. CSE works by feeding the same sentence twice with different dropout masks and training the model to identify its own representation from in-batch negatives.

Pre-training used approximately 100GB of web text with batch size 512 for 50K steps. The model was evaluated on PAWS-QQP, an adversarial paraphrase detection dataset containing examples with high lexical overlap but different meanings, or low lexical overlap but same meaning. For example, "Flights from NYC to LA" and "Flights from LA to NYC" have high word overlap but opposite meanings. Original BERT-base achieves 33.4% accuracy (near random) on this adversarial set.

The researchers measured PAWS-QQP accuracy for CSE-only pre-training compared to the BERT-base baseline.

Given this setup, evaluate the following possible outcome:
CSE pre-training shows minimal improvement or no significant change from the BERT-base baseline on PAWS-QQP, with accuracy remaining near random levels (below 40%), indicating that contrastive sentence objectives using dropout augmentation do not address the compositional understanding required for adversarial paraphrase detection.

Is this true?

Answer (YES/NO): YES